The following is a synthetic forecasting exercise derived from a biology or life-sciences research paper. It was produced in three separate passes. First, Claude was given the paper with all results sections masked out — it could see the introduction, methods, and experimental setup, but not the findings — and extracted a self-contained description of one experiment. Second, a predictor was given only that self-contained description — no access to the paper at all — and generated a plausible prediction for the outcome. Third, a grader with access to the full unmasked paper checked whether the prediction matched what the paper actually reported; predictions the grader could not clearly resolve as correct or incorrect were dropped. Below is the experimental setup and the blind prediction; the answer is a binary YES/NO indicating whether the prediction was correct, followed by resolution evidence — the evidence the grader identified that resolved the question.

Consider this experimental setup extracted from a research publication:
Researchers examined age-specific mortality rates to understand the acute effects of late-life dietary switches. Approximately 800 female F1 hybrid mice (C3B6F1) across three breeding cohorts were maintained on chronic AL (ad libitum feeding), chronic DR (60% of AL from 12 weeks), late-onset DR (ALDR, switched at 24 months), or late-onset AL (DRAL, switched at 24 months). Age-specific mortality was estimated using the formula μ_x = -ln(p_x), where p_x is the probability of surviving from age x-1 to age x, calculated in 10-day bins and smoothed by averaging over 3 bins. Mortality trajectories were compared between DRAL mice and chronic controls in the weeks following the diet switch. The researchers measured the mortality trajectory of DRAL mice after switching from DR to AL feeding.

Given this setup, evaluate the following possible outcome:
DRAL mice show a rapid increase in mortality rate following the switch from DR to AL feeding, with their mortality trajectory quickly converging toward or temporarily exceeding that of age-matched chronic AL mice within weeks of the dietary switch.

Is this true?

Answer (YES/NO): NO